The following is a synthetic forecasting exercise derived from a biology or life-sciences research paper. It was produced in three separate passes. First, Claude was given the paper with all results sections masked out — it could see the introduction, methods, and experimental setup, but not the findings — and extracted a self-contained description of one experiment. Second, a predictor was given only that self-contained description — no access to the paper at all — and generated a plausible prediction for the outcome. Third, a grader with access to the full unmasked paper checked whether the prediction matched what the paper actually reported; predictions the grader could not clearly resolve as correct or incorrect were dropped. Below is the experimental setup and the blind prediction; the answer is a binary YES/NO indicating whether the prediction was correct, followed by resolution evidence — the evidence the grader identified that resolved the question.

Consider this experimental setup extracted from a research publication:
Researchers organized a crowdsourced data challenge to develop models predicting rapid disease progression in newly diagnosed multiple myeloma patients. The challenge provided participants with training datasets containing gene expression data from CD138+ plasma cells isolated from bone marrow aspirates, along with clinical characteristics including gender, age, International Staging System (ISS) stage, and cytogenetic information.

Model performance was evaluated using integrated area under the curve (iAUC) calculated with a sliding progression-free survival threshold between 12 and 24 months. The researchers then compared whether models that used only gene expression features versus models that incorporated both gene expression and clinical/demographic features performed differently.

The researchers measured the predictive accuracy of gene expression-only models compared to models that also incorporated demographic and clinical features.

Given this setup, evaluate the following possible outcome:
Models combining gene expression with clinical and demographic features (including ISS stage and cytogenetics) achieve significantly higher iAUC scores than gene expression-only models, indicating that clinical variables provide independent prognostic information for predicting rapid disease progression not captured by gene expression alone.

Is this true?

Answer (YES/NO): YES